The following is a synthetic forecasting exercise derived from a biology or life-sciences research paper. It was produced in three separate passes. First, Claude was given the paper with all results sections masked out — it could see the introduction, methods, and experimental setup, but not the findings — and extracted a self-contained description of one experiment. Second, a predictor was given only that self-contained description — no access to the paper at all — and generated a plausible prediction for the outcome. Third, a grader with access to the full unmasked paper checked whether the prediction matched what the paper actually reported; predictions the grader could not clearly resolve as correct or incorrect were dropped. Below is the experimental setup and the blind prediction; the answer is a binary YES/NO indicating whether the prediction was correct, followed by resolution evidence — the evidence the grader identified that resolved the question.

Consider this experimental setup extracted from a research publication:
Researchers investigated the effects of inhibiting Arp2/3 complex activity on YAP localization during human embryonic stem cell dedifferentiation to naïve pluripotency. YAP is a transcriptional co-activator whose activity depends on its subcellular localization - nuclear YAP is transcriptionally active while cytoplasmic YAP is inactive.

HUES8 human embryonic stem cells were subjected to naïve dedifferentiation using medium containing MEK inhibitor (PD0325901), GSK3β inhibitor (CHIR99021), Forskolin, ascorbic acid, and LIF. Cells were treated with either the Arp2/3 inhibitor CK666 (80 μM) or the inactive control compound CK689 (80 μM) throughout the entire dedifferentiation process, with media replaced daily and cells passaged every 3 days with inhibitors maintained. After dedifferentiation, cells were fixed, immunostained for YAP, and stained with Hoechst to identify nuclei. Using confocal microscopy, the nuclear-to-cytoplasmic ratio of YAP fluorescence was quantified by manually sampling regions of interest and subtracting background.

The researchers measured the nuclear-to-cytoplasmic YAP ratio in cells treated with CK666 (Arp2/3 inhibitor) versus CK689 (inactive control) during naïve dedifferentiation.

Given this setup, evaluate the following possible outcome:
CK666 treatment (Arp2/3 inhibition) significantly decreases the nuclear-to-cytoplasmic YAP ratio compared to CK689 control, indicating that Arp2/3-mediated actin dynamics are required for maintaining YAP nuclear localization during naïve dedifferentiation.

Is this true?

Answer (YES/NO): YES